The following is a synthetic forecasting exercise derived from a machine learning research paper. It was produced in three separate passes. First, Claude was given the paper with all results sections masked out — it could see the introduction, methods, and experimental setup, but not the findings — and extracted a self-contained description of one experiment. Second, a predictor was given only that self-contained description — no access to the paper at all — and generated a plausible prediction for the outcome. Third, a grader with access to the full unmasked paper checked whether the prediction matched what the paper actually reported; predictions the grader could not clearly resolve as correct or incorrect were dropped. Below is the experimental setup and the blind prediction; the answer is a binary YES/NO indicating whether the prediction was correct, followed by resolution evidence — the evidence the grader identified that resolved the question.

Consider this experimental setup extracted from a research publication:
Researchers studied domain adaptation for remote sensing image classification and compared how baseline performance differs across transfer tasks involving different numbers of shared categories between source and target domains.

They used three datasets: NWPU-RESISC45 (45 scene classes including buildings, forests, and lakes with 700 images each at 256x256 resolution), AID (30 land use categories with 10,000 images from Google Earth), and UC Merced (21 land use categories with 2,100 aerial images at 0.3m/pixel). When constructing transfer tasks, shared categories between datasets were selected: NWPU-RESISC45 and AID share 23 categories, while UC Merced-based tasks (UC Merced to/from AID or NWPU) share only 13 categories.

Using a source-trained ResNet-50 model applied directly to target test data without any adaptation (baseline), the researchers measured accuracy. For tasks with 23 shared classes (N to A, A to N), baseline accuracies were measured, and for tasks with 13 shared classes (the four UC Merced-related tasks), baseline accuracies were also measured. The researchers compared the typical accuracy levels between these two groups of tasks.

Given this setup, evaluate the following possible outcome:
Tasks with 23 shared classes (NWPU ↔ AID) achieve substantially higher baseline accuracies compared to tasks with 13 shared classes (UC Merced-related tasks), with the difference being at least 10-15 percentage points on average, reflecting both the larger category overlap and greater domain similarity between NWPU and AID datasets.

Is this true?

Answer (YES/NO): YES